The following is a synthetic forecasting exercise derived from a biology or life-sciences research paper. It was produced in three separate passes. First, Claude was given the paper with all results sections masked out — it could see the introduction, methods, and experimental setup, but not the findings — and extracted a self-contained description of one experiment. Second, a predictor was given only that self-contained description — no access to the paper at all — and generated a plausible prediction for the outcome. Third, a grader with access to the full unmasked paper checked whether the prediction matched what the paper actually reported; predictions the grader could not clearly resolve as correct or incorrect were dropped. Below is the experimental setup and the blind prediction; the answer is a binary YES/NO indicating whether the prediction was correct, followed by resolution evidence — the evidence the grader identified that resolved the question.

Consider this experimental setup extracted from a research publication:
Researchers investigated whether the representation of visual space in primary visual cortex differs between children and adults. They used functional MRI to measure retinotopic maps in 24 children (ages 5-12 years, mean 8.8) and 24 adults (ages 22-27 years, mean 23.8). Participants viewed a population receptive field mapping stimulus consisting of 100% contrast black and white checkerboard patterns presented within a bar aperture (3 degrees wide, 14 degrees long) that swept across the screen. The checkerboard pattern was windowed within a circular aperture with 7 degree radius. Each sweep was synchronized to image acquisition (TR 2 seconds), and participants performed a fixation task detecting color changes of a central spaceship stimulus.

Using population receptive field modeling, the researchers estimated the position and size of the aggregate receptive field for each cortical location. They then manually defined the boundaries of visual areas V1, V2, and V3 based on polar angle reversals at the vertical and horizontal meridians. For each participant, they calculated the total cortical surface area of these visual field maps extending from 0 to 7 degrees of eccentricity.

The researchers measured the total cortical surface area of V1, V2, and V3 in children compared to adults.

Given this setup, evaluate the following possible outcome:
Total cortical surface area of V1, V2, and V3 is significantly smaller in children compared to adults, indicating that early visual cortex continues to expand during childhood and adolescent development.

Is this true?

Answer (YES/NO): NO